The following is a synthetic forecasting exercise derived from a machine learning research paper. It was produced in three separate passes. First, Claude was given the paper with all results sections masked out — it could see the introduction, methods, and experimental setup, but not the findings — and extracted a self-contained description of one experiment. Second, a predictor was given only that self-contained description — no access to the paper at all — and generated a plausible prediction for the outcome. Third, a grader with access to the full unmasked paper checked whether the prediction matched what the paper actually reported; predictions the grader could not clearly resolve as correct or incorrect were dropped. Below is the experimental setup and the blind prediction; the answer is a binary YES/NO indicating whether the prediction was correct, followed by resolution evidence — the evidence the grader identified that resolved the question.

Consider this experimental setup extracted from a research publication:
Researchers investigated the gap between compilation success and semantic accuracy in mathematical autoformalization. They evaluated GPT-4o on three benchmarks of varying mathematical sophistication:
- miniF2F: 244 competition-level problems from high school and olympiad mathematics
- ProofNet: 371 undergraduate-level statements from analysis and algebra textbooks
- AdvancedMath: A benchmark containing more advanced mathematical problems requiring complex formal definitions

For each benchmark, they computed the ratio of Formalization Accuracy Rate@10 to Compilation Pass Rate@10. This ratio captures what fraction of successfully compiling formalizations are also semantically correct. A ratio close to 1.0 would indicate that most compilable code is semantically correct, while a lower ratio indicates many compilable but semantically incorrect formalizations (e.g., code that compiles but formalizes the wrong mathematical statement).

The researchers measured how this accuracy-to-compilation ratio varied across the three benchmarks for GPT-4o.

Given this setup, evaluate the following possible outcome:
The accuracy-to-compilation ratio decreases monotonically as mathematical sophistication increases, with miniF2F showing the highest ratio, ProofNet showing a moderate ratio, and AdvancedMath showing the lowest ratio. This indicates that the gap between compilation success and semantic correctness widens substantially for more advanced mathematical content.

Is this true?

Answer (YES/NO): YES